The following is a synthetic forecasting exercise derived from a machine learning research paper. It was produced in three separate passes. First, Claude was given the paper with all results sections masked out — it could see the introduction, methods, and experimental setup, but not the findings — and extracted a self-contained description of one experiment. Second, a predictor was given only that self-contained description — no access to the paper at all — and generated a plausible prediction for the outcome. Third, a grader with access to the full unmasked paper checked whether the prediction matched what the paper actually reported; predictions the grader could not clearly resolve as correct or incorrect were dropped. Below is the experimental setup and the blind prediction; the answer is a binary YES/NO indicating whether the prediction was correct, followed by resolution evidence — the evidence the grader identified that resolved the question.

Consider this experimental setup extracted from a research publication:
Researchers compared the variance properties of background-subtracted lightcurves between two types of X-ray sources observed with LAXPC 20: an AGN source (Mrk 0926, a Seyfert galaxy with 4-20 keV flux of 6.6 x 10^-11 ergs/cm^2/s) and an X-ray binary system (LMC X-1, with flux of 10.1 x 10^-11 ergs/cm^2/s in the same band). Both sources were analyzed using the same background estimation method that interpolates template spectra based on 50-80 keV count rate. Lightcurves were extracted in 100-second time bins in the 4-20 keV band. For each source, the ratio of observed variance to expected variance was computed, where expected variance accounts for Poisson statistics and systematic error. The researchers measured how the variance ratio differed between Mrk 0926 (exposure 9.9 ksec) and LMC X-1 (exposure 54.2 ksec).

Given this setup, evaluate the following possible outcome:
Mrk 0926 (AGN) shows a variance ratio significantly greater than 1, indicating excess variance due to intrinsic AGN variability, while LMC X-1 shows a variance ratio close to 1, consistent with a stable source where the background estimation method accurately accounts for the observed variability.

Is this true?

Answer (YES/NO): NO